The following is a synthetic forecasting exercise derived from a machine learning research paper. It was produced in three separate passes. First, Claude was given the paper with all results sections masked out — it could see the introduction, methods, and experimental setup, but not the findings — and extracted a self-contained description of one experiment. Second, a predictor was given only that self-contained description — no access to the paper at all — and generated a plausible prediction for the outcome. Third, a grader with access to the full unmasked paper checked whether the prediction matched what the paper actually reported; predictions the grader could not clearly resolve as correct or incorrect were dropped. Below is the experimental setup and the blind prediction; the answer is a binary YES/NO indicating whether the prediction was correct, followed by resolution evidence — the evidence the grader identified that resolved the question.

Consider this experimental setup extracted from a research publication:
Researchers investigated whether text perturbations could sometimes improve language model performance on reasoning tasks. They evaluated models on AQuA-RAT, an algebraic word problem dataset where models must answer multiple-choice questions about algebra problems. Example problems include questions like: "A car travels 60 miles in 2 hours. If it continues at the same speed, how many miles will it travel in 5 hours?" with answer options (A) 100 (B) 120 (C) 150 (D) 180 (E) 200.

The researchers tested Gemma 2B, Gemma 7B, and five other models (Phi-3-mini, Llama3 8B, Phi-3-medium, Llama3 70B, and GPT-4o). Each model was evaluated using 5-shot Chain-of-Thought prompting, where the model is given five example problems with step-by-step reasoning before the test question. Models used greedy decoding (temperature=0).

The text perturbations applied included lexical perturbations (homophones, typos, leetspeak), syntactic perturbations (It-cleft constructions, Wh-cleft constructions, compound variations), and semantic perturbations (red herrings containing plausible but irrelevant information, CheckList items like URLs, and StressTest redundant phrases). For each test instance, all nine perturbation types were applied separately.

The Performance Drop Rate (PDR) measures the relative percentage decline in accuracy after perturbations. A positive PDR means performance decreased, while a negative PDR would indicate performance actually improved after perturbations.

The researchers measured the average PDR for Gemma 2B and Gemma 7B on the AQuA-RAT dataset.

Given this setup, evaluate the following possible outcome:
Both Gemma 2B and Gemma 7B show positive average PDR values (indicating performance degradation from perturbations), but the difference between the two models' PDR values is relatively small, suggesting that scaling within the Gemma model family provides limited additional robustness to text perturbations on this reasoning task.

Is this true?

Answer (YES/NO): NO